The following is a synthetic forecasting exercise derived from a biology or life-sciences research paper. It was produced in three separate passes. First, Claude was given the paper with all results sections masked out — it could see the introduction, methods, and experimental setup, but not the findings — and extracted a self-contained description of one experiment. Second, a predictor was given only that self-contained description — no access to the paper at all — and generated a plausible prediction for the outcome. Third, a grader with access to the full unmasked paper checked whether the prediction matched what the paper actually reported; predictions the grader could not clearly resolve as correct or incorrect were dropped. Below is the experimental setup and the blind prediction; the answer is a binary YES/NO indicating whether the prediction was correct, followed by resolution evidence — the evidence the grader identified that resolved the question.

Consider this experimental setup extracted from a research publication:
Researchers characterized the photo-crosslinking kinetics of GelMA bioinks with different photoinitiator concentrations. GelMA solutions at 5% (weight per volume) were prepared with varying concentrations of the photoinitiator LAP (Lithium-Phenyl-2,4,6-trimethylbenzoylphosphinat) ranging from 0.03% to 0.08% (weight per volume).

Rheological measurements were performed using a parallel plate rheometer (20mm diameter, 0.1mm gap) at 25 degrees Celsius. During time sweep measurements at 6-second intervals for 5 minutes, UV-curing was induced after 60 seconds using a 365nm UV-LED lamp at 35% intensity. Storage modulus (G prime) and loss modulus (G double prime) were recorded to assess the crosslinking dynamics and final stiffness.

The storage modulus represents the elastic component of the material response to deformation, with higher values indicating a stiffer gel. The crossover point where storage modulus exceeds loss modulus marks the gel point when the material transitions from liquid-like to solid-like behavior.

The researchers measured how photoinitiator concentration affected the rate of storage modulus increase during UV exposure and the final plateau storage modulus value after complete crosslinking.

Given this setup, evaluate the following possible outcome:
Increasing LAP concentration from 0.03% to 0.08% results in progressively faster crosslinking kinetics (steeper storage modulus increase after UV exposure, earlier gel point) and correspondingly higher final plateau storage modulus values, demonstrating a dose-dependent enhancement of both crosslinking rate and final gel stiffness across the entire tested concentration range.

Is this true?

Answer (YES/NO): NO